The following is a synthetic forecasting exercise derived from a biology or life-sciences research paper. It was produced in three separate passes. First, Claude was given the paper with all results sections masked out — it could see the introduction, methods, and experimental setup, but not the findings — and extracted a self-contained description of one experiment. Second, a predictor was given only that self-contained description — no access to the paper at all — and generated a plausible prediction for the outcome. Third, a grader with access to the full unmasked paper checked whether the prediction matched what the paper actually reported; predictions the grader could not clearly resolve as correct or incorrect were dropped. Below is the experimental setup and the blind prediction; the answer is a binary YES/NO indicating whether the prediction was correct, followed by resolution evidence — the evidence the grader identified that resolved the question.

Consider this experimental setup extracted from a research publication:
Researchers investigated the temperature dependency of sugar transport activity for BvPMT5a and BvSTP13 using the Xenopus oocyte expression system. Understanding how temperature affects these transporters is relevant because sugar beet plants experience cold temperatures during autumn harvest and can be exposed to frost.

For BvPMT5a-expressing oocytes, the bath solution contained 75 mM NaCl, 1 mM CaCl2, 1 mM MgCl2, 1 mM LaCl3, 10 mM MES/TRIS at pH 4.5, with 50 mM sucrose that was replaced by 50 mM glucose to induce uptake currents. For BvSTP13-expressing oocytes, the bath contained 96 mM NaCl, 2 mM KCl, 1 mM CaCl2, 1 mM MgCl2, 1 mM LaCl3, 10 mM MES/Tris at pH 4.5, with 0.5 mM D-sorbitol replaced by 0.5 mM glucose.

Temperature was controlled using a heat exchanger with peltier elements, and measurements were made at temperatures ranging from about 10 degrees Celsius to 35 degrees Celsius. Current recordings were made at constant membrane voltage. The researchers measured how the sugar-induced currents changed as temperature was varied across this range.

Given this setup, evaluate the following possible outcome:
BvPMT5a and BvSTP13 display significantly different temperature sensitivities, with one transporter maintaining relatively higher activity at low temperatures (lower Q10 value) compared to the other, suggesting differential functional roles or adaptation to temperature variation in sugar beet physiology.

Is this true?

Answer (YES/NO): YES